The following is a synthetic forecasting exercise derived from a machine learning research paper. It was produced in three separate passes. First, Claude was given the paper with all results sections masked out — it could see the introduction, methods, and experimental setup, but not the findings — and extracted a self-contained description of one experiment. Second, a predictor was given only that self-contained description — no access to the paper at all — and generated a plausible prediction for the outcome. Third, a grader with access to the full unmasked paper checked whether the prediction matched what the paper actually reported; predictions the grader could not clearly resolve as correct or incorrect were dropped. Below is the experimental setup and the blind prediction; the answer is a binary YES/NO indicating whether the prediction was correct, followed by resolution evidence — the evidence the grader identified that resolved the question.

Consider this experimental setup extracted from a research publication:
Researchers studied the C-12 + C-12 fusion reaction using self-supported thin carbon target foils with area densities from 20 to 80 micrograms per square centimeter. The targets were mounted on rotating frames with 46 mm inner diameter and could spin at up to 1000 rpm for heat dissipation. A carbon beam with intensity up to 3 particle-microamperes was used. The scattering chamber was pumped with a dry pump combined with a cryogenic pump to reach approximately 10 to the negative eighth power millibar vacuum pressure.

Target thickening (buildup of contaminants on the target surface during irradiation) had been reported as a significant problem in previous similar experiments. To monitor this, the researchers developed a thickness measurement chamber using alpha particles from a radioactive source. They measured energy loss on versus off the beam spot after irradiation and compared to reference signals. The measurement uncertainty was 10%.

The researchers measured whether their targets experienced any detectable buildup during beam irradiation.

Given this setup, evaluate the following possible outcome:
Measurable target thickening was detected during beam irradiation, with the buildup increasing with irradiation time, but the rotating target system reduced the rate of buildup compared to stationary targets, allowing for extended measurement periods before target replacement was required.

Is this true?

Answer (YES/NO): NO